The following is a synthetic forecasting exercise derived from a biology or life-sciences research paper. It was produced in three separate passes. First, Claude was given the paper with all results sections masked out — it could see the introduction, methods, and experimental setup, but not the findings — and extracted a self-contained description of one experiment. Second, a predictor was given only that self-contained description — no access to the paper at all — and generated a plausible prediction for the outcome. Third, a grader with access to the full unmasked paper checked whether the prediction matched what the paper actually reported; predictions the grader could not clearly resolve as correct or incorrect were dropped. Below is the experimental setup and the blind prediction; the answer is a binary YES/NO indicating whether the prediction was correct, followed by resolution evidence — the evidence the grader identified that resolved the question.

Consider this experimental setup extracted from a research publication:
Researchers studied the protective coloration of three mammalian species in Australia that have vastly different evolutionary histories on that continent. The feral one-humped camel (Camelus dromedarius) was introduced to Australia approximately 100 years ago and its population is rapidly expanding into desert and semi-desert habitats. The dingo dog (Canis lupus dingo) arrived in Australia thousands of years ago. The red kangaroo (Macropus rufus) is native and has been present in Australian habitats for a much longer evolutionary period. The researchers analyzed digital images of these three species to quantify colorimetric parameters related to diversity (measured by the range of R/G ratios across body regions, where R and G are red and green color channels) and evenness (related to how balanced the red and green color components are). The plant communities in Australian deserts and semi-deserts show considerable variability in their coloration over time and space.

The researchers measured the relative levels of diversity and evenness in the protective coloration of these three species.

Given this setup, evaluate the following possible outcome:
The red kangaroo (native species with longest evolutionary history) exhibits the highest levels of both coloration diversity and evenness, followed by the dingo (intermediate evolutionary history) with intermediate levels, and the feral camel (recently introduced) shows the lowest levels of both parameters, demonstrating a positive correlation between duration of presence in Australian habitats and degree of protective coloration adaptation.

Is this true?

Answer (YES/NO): NO